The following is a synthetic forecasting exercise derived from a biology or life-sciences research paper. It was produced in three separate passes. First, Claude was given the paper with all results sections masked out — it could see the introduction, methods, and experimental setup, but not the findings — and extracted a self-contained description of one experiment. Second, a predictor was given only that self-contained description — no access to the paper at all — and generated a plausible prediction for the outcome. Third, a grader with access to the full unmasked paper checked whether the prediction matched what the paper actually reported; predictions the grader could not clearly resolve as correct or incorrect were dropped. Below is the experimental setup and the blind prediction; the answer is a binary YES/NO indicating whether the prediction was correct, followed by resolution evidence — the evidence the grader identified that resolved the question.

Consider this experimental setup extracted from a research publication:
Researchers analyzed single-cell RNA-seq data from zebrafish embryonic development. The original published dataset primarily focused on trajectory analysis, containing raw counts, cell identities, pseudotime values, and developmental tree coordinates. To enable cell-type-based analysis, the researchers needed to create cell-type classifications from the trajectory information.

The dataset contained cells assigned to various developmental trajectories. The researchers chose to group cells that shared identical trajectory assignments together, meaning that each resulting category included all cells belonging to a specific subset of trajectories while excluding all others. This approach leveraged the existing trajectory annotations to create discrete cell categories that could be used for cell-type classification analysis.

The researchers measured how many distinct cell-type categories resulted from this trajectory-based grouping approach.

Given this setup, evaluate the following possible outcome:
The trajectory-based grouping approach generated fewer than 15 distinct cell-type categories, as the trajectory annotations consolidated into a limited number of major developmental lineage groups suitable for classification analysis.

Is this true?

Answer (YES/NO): NO